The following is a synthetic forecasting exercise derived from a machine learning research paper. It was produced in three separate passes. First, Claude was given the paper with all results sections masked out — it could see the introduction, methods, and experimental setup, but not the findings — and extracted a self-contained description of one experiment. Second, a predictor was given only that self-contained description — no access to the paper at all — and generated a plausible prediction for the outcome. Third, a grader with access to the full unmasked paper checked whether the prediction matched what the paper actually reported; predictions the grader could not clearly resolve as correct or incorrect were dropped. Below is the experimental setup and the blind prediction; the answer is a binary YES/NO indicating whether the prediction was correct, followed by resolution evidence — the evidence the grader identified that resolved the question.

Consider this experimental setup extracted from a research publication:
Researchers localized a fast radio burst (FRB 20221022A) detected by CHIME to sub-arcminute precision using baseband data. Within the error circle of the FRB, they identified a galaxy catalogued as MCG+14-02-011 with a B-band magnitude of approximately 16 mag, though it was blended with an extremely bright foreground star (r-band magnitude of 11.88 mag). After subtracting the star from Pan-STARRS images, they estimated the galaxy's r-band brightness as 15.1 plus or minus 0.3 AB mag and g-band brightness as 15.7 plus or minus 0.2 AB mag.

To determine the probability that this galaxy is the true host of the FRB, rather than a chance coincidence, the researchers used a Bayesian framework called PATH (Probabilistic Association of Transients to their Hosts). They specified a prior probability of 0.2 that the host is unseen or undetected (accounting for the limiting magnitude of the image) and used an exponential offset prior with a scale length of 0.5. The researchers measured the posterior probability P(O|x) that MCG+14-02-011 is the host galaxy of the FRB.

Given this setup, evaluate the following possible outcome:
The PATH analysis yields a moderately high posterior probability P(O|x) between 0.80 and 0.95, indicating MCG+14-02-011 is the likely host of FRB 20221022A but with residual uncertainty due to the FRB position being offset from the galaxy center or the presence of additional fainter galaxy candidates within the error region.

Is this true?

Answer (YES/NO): NO